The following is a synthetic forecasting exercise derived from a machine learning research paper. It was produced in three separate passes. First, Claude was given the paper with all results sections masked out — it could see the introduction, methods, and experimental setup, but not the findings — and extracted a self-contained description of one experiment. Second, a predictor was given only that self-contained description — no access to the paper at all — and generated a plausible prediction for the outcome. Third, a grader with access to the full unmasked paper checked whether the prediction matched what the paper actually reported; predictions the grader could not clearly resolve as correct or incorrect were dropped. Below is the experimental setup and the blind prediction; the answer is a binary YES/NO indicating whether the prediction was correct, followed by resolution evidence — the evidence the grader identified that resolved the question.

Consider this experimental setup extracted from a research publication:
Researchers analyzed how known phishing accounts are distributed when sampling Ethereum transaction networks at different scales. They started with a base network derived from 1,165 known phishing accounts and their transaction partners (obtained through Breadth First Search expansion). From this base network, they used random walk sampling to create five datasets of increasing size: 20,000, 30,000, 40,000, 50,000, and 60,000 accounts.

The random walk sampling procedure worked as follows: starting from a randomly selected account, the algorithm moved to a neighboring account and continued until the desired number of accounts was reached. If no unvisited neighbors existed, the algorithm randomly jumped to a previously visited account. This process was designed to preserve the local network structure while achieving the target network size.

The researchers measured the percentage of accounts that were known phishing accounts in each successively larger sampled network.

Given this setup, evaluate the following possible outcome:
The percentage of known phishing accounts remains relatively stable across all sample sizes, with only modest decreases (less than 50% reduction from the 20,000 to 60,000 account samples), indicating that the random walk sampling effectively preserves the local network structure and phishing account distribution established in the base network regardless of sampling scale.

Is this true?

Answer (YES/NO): YES